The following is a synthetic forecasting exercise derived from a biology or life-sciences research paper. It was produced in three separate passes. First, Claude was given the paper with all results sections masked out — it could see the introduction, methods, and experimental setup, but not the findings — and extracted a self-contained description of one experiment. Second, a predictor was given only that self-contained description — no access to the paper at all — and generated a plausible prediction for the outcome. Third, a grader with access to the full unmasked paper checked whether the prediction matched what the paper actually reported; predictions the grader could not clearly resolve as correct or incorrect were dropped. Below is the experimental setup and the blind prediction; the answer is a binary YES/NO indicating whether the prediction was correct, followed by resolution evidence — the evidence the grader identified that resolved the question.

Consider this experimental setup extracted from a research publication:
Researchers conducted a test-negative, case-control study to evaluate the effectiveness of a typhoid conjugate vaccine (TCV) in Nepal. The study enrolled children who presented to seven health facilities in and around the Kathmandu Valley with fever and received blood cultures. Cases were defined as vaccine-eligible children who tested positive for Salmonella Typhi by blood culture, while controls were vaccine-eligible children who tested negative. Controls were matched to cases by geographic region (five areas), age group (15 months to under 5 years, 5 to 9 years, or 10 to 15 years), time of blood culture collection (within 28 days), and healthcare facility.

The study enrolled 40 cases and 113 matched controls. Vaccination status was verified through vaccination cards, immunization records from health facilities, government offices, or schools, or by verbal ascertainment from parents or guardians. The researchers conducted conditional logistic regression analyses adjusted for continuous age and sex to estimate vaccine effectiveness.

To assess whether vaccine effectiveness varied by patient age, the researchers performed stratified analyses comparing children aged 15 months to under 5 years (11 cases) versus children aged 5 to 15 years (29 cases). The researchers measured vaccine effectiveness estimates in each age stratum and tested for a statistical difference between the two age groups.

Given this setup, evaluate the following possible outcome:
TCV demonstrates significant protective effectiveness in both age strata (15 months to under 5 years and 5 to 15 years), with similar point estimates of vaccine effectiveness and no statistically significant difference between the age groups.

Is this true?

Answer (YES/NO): NO